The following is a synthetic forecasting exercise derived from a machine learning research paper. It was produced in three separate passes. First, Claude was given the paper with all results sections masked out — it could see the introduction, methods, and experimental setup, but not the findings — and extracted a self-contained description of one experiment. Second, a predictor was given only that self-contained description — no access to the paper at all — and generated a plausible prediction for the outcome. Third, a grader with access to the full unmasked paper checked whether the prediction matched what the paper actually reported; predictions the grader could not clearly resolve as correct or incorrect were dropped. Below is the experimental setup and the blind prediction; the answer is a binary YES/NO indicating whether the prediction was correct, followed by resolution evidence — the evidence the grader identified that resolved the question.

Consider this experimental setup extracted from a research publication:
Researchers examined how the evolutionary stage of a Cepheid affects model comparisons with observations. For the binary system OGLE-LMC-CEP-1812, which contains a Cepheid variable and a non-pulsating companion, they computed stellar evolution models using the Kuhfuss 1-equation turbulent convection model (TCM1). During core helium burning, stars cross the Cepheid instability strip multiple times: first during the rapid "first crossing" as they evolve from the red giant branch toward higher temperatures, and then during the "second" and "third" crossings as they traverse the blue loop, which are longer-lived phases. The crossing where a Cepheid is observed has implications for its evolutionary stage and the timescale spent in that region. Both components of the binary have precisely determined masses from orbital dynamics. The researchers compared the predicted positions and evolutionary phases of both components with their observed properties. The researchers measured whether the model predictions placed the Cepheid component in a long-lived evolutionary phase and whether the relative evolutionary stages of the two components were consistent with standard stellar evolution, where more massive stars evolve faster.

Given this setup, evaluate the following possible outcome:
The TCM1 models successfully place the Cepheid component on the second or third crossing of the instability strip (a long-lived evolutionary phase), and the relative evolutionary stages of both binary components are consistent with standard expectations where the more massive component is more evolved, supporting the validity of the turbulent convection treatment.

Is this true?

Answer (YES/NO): NO